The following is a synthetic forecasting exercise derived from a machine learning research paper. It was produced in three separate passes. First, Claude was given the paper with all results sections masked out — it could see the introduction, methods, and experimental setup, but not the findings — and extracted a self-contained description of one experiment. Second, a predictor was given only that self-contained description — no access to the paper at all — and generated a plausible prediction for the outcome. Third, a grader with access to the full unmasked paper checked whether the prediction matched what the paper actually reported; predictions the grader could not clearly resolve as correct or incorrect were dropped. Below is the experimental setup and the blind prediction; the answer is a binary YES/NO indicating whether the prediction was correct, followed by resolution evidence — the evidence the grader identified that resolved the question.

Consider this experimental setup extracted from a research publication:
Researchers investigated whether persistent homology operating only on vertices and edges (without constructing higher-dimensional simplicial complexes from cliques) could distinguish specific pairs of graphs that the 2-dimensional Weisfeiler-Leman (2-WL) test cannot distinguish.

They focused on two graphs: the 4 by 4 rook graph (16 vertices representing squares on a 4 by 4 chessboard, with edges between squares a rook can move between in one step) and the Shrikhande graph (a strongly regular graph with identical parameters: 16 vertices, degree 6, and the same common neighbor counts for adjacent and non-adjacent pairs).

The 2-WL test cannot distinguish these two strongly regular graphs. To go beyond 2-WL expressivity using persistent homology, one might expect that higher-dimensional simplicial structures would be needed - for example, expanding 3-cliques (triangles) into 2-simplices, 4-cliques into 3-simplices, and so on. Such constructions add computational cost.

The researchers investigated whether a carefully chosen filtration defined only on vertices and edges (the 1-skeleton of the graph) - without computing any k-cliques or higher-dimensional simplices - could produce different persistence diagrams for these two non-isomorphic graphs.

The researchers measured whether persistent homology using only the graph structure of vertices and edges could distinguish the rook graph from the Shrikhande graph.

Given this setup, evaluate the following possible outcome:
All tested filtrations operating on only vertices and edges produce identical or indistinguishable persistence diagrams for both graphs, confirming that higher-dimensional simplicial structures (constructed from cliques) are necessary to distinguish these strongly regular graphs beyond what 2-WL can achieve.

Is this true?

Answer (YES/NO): NO